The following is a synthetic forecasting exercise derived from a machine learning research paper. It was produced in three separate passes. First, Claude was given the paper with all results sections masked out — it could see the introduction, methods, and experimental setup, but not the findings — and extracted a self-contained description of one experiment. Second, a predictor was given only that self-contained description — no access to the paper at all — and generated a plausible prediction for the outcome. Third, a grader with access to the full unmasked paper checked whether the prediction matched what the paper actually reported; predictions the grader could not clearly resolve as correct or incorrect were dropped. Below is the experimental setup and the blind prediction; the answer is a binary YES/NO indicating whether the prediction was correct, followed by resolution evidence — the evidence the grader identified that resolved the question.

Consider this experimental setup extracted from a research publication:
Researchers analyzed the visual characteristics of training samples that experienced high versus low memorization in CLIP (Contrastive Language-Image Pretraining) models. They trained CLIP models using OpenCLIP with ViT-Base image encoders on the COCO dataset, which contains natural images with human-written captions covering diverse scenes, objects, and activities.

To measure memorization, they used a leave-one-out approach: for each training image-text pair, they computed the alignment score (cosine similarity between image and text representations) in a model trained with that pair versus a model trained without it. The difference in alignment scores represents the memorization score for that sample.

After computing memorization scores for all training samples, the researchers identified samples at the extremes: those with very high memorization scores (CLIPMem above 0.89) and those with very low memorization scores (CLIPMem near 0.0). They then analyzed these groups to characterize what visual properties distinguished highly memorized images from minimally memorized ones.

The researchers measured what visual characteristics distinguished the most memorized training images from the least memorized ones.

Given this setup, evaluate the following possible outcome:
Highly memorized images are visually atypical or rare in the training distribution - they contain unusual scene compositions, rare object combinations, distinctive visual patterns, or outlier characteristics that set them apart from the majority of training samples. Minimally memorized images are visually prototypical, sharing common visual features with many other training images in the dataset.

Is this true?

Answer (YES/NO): YES